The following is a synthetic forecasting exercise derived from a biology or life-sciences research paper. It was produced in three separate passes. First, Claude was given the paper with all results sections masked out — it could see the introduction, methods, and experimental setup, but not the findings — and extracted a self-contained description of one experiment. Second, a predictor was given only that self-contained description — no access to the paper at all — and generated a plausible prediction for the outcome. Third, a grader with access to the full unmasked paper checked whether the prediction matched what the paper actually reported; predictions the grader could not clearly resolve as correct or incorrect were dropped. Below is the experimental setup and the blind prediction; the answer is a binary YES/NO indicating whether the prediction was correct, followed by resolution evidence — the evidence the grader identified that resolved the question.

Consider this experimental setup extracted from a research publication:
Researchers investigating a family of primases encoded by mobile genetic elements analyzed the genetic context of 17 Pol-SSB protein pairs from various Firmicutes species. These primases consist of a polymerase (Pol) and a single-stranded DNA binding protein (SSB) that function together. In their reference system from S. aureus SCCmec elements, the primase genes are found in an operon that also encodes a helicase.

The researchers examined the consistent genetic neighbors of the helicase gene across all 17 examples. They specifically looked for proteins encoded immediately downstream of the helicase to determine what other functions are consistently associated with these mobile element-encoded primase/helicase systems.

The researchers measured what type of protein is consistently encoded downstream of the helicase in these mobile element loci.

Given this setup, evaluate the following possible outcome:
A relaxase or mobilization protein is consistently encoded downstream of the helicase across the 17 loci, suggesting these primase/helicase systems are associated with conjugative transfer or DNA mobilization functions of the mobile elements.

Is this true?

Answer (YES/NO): NO